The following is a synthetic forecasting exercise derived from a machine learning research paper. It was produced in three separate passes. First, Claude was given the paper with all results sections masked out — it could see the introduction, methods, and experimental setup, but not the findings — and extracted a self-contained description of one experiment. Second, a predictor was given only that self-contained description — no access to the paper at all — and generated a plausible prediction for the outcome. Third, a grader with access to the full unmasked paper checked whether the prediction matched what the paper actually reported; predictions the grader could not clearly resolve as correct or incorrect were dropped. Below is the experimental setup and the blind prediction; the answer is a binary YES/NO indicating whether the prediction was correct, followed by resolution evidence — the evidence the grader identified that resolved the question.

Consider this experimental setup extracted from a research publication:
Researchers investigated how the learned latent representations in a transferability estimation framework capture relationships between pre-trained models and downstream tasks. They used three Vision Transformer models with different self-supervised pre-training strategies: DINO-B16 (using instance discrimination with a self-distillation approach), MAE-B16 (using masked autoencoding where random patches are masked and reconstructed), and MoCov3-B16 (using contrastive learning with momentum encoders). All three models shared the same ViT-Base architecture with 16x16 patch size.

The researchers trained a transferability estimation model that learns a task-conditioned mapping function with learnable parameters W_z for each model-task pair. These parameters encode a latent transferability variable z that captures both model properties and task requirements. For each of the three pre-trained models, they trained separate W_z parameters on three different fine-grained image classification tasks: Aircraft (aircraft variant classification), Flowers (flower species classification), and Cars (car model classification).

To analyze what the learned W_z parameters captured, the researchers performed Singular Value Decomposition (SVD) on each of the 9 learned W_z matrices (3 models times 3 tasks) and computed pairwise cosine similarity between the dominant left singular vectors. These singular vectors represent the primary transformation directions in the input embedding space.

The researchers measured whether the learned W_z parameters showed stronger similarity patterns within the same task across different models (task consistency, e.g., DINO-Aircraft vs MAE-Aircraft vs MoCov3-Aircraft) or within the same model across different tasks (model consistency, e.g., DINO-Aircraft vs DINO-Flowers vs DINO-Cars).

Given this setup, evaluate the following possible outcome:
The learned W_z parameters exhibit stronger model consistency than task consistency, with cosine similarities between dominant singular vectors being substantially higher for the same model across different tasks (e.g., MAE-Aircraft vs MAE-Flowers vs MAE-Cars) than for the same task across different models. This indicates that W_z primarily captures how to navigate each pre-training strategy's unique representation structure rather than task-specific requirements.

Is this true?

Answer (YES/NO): NO